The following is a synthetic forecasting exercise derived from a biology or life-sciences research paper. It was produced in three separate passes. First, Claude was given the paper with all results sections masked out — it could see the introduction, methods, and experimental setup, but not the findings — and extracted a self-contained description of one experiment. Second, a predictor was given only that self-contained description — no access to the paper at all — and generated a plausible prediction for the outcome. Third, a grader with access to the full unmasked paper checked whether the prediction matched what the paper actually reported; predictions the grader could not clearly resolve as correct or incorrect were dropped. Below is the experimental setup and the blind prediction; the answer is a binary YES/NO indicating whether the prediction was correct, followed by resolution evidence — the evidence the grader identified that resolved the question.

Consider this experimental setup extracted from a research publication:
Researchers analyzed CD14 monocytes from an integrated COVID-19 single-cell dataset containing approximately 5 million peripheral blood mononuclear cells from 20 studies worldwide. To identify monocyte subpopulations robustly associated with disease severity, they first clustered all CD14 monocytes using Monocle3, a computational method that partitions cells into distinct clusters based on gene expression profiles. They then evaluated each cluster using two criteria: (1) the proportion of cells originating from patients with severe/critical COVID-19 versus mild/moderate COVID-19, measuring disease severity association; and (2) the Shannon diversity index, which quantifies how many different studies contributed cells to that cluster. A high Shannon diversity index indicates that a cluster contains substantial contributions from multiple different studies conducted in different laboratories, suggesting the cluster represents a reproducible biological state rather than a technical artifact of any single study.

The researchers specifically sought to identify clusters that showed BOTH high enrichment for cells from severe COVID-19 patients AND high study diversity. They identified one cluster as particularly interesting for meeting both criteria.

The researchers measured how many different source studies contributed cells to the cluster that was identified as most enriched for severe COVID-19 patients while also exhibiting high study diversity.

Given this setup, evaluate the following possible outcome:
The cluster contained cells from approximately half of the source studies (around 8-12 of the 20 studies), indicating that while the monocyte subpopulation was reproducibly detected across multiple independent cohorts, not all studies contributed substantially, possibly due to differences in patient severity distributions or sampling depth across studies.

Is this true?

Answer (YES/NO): NO